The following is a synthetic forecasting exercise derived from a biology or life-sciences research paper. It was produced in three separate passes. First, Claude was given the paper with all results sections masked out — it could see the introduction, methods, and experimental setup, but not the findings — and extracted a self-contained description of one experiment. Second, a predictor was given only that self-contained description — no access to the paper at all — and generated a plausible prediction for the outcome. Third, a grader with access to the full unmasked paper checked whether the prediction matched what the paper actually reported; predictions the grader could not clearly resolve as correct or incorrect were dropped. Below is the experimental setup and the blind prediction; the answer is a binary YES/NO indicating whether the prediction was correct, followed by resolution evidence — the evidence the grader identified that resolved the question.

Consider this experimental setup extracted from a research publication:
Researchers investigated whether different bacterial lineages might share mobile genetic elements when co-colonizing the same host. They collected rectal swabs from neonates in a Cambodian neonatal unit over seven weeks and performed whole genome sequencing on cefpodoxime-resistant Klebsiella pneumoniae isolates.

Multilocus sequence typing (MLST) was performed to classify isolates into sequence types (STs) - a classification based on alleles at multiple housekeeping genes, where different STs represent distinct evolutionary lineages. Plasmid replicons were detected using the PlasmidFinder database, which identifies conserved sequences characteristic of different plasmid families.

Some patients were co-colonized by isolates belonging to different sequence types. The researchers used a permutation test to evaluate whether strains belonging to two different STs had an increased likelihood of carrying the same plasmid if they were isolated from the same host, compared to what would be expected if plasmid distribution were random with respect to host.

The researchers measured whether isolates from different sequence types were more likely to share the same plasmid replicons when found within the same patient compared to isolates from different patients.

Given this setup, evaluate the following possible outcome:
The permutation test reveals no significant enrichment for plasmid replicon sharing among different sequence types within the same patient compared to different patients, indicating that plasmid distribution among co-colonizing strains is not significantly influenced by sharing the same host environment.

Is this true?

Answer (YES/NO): YES